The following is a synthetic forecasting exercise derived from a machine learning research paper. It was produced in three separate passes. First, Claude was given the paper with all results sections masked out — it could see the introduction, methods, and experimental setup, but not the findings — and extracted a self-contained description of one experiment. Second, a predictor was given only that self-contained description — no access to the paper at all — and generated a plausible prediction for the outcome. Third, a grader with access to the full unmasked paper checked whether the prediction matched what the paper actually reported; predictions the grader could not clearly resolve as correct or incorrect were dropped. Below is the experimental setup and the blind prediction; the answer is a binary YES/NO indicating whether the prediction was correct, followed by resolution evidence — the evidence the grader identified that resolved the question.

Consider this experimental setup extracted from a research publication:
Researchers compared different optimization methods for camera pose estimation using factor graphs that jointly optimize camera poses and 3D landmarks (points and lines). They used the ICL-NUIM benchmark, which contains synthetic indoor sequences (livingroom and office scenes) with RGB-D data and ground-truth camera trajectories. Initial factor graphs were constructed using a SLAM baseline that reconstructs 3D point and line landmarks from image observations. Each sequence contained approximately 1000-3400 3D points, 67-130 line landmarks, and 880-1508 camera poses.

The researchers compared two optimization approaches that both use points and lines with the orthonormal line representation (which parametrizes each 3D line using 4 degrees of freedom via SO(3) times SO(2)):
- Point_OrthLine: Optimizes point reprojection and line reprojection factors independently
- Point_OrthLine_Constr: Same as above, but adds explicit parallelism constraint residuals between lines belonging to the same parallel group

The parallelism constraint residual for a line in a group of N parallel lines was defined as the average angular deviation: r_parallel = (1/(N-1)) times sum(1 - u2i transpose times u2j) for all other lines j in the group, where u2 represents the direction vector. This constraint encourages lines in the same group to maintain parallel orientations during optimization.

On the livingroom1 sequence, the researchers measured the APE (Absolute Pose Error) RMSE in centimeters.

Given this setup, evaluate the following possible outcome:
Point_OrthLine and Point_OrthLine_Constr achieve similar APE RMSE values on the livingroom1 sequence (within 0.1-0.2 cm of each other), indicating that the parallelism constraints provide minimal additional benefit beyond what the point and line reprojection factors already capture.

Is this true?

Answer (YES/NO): NO